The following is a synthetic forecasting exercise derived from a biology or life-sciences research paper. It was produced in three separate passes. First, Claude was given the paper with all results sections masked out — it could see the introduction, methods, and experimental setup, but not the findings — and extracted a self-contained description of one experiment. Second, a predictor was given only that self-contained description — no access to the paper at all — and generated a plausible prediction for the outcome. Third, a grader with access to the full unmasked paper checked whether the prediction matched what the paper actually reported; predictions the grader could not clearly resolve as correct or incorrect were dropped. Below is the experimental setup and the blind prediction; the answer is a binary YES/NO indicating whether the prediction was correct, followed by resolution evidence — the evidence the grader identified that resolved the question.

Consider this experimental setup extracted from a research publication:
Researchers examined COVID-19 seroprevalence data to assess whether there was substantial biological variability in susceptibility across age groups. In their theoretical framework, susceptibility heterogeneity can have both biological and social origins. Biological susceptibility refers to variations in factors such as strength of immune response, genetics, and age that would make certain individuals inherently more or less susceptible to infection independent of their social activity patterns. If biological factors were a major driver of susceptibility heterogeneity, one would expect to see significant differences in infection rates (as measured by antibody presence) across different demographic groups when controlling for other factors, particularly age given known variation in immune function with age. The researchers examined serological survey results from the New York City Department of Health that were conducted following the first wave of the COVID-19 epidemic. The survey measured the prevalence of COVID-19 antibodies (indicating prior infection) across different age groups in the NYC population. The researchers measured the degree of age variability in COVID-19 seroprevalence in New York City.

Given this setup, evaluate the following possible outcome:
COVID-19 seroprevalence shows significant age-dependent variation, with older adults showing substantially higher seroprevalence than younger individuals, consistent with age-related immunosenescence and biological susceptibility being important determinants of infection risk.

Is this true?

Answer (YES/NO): NO